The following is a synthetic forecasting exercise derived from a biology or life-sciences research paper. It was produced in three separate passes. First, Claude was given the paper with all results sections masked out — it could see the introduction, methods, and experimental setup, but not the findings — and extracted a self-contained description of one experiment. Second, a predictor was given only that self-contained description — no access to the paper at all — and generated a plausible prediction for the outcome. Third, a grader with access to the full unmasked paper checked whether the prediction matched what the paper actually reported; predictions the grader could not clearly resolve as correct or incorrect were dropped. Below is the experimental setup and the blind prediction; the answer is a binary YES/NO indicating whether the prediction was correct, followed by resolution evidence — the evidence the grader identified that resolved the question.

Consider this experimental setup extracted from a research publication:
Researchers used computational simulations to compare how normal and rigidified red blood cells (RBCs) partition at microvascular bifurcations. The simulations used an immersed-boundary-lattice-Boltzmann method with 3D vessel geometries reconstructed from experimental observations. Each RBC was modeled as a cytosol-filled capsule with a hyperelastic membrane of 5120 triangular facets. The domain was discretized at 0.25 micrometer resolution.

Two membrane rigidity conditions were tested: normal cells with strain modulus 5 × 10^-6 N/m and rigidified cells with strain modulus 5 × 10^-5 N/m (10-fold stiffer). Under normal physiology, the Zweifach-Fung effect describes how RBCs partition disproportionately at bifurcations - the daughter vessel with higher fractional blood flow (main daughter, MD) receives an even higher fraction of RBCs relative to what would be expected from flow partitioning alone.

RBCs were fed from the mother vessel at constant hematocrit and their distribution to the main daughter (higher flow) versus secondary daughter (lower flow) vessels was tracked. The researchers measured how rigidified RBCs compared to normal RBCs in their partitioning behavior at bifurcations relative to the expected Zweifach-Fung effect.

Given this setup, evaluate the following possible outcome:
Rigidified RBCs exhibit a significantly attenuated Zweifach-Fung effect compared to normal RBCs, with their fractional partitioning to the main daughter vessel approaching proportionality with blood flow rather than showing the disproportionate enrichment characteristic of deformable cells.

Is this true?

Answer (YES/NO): NO